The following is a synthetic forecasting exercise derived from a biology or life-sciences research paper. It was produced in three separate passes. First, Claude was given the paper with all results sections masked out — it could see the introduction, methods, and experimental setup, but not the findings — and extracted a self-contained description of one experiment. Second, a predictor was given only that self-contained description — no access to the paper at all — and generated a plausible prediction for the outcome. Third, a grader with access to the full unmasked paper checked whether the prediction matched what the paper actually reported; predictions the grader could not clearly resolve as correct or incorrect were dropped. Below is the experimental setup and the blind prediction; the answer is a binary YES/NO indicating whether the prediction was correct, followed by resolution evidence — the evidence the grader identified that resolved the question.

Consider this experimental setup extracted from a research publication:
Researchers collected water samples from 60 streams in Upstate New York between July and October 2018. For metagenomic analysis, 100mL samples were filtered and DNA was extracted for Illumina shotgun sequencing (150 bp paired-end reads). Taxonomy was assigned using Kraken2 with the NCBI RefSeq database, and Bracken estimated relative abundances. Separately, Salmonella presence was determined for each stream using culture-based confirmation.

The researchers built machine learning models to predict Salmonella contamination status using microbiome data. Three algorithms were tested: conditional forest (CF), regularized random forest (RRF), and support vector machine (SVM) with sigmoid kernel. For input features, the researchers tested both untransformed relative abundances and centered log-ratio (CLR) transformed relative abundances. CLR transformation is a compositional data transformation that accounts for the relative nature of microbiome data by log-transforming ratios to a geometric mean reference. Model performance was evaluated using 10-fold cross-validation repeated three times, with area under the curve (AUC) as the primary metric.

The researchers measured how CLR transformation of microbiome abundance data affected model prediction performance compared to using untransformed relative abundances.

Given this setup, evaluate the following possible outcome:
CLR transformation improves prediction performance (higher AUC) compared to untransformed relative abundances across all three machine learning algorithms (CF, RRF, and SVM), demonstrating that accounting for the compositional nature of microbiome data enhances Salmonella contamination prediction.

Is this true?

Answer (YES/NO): NO